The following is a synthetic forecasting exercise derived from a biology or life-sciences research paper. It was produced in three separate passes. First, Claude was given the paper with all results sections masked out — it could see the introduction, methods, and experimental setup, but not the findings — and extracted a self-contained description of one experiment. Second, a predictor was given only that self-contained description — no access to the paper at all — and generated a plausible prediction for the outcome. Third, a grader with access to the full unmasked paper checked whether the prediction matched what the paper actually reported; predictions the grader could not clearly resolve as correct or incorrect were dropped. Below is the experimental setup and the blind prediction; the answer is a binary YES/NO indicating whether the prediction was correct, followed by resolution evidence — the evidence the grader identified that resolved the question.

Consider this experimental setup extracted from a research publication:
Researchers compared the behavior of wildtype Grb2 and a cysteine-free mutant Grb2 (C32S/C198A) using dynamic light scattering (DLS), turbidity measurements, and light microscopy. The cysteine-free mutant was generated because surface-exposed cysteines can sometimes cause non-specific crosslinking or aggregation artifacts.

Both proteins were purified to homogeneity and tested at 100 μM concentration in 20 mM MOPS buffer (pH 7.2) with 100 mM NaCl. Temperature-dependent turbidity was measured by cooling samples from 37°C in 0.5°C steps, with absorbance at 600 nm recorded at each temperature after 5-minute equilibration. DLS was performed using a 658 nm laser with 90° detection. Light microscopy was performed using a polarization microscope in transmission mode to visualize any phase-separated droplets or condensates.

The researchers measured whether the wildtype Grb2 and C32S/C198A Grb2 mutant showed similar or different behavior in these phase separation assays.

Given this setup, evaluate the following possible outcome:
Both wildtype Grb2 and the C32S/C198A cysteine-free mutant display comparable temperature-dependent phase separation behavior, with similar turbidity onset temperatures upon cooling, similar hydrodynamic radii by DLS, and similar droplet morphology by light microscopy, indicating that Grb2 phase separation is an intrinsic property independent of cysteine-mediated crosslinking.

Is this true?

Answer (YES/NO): YES